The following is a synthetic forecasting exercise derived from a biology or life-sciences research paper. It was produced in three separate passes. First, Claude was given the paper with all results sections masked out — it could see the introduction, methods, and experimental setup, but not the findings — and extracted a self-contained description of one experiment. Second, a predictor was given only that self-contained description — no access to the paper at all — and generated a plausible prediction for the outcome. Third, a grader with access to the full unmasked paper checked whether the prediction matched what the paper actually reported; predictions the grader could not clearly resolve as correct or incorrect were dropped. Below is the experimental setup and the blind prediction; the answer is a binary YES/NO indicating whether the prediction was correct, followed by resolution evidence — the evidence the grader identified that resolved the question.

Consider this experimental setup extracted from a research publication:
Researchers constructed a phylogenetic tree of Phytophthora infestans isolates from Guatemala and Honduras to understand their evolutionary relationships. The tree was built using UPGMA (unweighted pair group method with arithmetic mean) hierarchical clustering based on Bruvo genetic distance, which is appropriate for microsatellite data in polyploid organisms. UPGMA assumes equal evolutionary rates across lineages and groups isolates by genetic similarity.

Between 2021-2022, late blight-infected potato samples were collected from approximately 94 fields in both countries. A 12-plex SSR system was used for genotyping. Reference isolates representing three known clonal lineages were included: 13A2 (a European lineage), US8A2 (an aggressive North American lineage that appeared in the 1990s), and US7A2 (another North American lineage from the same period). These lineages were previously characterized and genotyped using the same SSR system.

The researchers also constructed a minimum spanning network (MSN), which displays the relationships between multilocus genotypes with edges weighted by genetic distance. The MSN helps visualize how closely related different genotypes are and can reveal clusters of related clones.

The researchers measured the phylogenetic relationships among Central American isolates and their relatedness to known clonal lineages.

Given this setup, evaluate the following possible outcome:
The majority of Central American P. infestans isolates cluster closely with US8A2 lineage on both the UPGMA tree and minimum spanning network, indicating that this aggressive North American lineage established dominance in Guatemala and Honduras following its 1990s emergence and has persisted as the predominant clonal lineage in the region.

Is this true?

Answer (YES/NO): NO